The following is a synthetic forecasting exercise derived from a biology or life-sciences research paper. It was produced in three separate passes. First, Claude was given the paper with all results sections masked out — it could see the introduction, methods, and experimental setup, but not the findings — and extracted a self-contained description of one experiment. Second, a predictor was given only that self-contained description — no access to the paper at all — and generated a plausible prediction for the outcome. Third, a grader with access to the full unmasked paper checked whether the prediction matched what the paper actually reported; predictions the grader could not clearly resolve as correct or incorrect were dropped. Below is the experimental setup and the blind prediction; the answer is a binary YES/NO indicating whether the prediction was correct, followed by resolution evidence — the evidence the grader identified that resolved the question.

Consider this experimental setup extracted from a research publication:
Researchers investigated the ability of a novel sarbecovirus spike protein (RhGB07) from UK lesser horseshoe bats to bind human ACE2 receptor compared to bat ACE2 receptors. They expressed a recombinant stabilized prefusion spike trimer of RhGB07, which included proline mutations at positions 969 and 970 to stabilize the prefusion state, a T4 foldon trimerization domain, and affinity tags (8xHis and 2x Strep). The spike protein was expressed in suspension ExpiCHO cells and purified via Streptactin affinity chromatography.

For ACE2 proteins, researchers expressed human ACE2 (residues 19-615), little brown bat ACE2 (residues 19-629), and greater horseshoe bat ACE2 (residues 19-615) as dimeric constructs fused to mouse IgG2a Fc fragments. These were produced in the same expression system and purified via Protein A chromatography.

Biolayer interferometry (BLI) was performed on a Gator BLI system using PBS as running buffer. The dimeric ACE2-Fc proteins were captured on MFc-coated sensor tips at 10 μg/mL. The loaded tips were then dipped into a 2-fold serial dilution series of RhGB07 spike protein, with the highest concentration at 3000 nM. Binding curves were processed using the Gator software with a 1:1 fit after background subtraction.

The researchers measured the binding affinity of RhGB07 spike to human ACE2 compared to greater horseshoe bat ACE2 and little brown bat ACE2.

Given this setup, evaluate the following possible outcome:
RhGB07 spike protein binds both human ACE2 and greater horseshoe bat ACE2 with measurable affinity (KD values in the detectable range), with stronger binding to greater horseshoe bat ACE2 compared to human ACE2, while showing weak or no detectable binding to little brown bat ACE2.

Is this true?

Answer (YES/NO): NO